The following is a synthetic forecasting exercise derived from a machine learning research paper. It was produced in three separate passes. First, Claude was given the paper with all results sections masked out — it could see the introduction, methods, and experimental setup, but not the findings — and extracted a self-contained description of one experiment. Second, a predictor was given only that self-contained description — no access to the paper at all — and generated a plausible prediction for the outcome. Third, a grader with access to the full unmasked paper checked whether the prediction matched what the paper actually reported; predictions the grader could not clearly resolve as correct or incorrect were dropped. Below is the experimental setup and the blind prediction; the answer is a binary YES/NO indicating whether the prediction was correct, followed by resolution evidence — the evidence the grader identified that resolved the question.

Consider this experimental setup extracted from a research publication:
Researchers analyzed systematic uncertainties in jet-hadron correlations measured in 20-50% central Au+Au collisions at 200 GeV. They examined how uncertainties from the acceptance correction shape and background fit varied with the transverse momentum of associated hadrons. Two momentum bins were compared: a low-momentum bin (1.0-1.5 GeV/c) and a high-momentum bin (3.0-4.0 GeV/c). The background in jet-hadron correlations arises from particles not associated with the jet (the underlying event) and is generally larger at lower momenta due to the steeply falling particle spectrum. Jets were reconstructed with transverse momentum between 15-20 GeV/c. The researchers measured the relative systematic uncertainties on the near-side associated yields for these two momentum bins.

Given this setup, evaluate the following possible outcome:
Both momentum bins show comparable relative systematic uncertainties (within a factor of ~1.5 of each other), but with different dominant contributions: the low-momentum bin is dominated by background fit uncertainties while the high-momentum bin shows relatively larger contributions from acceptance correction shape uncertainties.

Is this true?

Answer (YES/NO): NO